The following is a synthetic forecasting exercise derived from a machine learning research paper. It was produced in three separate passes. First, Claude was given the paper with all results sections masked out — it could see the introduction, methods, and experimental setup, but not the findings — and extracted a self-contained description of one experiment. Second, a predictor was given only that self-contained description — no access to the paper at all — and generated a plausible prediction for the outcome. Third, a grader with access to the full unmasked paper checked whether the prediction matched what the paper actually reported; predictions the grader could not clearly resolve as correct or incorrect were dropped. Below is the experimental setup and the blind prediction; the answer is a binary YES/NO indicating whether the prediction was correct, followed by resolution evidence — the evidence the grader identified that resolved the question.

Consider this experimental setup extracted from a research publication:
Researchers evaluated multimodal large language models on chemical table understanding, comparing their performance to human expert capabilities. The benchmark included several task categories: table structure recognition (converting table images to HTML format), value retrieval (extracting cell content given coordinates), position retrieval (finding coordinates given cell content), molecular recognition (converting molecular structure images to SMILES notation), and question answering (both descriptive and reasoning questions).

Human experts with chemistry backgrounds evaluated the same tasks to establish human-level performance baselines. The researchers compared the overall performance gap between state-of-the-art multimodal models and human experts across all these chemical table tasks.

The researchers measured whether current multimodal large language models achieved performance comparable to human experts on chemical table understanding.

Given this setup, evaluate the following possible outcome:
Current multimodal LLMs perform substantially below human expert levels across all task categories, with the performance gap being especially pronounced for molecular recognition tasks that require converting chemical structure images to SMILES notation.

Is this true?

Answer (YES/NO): NO